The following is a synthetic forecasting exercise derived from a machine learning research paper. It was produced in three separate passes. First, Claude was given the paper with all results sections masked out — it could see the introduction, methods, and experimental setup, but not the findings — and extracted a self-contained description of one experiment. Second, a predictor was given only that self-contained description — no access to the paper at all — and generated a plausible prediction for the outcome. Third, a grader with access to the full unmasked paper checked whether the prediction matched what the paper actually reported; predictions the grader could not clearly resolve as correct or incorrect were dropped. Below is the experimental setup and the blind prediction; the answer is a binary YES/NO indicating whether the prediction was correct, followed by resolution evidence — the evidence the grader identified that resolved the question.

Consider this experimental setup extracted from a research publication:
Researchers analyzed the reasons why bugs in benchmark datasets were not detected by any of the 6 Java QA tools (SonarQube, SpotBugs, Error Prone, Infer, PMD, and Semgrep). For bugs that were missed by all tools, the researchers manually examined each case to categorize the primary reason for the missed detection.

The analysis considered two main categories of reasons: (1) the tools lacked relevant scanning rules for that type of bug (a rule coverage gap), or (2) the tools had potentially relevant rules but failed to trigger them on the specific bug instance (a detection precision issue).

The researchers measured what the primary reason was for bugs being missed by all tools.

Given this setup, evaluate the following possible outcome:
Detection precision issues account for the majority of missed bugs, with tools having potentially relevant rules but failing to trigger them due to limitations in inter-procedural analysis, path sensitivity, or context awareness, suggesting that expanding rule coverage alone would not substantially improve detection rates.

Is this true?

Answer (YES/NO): NO